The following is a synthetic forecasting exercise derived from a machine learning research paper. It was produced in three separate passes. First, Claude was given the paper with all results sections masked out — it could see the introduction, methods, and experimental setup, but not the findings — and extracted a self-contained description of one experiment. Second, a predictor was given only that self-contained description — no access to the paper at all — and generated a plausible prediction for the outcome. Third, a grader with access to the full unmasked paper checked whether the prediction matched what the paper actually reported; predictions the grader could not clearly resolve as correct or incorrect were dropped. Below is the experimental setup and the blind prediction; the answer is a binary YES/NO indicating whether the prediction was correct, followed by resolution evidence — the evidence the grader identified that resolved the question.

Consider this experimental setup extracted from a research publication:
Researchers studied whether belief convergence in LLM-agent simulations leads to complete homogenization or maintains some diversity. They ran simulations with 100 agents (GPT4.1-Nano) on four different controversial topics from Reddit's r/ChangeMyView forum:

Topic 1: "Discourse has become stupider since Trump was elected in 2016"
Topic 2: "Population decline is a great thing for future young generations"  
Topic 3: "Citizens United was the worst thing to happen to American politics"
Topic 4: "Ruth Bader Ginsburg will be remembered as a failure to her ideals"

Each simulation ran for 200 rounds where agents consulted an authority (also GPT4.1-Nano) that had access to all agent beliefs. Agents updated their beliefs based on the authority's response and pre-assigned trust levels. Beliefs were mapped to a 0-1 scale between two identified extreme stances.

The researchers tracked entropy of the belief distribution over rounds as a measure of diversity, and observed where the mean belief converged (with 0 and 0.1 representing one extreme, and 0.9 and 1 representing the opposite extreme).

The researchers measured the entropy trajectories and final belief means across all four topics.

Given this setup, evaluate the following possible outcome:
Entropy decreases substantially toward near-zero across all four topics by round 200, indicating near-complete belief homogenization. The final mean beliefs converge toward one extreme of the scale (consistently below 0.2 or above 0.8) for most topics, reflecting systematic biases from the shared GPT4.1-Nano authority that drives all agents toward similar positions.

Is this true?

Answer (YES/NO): YES